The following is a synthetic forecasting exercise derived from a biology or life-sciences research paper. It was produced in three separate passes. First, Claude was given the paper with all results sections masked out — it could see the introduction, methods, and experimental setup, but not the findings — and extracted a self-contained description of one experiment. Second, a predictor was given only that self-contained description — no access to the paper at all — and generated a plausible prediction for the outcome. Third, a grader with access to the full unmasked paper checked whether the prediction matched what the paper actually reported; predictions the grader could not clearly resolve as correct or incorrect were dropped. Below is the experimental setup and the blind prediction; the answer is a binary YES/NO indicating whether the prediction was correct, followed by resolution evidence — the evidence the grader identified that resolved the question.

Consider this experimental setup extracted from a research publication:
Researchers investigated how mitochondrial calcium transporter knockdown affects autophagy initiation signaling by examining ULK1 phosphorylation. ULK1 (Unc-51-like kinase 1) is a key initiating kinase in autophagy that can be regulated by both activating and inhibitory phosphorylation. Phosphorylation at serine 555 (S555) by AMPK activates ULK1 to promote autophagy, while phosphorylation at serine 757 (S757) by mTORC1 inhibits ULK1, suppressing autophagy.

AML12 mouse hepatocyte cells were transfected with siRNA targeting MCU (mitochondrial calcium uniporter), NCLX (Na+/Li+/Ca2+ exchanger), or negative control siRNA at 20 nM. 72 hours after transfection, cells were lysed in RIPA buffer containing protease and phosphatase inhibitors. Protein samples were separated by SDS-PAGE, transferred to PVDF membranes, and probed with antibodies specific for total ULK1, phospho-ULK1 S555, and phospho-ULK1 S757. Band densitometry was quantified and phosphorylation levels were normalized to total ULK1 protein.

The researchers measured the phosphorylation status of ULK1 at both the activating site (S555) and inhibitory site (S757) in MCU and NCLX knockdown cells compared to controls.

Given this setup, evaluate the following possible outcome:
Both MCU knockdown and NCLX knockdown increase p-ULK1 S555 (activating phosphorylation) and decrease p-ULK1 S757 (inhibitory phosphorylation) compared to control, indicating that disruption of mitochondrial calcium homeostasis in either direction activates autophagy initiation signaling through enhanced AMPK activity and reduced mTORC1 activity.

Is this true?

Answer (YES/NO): NO